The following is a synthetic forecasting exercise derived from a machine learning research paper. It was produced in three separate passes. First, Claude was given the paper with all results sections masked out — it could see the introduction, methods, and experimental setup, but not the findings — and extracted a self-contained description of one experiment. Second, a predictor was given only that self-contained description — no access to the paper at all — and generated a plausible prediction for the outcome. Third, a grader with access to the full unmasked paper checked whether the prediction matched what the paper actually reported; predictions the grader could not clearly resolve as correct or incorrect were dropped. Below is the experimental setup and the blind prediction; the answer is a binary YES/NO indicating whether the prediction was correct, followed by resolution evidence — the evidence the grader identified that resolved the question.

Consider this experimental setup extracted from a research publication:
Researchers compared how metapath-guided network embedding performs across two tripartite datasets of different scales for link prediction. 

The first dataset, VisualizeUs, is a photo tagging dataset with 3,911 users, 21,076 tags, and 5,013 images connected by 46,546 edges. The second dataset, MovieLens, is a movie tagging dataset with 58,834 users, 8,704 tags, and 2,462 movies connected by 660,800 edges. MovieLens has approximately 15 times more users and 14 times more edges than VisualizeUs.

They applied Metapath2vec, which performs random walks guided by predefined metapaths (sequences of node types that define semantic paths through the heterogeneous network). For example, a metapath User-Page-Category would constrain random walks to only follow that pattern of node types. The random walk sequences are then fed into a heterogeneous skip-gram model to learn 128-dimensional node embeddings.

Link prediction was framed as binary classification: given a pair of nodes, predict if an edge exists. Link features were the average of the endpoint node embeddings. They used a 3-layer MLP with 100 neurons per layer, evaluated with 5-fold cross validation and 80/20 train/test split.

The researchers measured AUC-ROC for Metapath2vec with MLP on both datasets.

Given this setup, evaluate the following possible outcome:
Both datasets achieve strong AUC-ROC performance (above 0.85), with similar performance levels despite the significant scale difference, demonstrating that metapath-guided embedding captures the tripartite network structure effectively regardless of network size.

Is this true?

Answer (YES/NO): NO